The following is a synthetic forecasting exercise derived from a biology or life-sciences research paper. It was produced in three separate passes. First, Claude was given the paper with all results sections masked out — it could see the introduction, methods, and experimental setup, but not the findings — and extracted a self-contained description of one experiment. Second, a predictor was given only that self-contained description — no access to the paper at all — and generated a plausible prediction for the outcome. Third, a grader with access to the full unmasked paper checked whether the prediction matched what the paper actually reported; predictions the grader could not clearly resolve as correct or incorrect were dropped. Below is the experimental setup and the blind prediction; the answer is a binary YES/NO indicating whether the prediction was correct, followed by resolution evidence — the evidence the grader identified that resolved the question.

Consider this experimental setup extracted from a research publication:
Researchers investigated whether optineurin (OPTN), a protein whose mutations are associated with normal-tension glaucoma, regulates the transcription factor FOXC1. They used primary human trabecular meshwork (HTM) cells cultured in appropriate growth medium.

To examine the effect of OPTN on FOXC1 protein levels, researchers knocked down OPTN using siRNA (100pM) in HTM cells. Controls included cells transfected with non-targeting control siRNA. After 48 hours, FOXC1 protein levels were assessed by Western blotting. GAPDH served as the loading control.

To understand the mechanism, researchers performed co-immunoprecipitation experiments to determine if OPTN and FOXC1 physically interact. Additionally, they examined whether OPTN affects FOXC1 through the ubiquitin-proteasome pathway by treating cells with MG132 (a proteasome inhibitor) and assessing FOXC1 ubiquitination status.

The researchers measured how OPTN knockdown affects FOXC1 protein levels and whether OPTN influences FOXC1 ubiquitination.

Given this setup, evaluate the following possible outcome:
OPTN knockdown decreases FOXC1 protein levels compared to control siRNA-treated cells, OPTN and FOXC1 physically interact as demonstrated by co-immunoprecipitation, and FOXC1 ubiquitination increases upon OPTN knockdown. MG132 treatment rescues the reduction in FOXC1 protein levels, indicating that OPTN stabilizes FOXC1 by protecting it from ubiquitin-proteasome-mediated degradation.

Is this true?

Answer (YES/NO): NO